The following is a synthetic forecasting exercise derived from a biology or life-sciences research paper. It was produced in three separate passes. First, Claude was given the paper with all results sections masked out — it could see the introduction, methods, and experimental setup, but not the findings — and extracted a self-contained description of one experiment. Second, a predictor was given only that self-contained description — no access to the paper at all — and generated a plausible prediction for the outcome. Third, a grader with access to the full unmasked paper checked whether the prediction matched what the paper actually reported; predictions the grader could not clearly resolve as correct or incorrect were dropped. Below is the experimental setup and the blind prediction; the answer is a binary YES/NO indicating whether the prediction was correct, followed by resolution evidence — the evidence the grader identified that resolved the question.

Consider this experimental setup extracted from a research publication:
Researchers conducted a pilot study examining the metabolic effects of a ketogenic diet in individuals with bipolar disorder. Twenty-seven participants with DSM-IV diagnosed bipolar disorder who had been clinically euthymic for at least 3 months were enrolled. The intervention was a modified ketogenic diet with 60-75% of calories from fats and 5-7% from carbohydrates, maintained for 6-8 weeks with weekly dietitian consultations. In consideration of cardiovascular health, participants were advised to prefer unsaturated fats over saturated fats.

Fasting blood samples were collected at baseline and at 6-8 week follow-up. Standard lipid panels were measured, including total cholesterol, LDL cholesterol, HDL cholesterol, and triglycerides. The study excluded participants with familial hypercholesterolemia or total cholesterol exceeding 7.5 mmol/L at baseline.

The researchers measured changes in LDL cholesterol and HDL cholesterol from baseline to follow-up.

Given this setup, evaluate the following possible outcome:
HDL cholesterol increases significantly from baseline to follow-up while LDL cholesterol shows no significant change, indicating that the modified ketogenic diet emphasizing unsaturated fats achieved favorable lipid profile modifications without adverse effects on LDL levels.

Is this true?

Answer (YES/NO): NO